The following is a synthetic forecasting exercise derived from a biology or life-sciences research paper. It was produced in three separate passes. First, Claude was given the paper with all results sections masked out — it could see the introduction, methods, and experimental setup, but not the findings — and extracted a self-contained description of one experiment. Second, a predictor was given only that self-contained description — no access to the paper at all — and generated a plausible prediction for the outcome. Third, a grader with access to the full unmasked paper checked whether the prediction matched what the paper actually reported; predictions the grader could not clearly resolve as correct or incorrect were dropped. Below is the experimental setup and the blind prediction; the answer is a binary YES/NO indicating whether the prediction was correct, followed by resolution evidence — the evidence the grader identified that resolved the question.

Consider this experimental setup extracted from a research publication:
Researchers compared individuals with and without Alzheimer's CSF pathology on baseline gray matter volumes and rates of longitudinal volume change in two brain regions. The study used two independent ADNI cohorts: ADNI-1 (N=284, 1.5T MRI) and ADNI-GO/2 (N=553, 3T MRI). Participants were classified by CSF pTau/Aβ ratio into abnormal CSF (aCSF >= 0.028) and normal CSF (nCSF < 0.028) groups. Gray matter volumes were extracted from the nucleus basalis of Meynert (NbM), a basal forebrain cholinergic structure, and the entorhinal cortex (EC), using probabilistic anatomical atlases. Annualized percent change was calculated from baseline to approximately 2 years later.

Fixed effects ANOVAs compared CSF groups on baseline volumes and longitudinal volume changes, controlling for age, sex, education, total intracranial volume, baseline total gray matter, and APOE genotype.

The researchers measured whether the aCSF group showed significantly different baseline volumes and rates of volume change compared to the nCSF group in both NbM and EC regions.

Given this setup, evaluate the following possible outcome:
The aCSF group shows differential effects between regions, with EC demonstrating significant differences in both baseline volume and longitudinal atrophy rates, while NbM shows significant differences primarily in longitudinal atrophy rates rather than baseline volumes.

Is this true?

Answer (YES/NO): NO